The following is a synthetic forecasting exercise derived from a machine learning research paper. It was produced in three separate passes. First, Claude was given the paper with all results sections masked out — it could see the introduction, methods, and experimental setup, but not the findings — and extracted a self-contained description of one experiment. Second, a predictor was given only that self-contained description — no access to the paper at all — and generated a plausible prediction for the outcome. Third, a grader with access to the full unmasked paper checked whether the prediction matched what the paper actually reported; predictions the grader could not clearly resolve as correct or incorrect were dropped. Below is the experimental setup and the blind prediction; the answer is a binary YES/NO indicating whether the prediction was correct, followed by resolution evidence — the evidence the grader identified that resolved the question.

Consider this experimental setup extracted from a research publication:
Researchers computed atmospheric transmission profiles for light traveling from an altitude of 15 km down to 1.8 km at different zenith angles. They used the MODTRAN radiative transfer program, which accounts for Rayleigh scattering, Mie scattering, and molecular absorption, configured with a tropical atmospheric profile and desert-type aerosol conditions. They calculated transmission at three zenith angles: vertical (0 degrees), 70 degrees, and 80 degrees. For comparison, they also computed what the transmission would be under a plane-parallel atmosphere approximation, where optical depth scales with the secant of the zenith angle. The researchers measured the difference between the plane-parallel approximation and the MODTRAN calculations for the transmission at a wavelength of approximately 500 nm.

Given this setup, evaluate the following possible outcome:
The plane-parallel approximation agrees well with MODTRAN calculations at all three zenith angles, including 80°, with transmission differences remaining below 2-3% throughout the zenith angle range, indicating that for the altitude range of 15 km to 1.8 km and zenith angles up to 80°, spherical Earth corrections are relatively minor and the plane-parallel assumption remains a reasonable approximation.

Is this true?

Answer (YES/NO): NO